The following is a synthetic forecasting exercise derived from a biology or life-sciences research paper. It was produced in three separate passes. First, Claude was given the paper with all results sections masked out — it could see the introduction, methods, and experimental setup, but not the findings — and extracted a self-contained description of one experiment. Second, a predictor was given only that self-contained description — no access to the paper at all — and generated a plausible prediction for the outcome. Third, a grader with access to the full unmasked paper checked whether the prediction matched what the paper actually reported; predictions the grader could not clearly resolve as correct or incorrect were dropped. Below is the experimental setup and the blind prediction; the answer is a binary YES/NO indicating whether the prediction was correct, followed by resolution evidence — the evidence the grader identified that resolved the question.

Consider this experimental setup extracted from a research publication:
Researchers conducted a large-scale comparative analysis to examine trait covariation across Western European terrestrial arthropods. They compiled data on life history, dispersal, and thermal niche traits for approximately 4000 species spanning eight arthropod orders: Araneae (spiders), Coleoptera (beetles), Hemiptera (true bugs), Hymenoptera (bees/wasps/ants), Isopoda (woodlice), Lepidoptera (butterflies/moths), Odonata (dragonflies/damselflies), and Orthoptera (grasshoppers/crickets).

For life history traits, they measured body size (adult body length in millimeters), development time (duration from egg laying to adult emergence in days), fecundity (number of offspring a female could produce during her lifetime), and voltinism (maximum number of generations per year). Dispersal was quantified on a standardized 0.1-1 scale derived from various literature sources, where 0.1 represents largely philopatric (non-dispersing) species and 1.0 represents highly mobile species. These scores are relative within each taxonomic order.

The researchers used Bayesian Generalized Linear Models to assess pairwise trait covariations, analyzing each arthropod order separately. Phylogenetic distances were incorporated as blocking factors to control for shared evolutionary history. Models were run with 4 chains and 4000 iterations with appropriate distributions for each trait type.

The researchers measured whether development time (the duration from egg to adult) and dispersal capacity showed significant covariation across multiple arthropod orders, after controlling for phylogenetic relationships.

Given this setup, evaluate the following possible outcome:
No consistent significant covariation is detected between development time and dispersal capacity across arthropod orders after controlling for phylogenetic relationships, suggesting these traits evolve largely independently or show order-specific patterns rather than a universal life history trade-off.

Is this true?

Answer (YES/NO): NO